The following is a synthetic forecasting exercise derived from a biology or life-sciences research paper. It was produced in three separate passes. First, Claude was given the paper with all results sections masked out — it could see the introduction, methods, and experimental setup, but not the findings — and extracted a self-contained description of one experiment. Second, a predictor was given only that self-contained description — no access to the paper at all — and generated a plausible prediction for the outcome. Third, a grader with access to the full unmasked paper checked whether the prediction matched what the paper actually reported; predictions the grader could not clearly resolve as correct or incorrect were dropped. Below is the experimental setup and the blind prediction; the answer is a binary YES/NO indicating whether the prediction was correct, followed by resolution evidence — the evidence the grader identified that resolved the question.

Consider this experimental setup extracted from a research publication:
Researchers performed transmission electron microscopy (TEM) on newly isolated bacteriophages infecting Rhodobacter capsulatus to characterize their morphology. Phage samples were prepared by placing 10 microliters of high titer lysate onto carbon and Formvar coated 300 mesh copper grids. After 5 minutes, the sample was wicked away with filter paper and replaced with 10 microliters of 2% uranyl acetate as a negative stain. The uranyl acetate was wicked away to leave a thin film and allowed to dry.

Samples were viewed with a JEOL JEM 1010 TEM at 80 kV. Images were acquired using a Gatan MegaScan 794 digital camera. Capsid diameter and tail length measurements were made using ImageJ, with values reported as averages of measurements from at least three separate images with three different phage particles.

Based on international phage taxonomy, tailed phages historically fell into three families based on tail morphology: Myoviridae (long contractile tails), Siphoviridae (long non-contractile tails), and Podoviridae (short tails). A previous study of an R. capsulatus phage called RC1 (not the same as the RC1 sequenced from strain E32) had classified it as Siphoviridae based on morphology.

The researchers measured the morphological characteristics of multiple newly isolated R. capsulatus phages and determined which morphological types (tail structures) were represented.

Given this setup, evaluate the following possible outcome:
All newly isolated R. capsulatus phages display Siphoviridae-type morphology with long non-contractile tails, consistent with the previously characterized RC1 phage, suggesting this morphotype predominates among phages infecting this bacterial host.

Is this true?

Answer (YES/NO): YES